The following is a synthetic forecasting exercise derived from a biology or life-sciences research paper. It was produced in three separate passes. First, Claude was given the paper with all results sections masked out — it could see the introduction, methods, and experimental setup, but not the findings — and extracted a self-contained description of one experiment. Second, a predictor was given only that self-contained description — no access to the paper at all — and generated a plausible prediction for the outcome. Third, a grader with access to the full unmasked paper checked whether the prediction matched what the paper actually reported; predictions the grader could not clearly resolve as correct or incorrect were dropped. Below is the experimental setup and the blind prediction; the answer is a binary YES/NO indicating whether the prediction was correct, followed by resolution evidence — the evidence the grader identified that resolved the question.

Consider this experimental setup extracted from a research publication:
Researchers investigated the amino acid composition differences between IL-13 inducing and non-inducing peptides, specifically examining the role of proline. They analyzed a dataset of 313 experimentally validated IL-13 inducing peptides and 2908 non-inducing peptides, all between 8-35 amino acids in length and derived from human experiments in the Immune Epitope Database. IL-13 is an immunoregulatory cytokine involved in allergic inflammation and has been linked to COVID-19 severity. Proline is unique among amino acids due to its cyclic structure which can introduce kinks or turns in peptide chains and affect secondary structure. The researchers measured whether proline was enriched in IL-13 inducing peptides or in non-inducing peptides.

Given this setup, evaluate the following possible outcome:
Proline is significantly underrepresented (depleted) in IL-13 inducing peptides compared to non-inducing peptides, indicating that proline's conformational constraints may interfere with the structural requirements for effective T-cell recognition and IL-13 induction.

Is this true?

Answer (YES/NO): YES